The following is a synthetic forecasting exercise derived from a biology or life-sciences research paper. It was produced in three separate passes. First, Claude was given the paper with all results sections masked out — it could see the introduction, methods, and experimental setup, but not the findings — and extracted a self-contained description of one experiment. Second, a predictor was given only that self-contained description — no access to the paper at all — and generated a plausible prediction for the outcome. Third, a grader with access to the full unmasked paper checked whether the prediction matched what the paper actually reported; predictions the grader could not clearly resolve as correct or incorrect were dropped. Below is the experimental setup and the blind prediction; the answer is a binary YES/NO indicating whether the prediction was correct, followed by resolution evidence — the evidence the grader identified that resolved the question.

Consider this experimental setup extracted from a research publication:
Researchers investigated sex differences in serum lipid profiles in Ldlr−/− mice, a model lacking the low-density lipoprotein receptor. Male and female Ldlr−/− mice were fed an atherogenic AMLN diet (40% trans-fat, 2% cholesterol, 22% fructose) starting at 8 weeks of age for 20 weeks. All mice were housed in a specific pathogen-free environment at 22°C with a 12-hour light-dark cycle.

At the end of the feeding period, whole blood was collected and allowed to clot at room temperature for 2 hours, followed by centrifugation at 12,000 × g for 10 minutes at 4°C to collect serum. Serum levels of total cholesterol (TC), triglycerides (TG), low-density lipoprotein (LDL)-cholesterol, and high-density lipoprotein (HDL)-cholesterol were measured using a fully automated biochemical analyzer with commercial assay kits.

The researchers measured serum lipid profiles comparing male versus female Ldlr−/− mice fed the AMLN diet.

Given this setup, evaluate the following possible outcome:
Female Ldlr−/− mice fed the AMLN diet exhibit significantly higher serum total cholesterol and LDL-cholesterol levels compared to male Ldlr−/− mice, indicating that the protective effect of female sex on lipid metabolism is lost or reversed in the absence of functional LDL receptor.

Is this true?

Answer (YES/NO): NO